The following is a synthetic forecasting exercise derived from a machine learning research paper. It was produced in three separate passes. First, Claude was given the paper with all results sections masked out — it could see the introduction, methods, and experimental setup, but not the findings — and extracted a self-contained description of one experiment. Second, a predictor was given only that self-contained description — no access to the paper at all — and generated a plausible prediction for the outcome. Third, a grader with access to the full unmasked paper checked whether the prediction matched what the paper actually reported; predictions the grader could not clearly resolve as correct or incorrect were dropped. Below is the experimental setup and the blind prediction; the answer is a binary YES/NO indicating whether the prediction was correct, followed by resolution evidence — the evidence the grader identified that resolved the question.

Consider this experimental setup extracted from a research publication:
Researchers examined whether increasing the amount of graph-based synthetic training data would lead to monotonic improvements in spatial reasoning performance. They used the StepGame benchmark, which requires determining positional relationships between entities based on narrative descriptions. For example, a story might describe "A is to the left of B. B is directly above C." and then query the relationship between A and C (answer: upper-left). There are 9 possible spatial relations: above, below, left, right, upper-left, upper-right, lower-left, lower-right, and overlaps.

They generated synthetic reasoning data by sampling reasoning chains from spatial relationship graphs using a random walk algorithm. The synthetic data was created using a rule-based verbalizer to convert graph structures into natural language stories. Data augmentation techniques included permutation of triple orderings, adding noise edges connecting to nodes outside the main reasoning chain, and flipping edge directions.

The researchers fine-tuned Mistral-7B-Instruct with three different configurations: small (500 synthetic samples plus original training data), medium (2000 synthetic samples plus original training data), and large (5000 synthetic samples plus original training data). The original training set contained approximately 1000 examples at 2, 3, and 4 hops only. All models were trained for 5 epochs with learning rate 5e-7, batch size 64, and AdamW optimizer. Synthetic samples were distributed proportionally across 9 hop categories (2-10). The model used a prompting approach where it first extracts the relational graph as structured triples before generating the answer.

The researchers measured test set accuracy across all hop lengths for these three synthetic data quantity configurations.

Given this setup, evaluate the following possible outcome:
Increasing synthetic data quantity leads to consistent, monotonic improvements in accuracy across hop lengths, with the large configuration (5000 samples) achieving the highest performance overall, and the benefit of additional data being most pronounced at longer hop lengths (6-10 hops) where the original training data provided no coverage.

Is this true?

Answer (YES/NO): NO